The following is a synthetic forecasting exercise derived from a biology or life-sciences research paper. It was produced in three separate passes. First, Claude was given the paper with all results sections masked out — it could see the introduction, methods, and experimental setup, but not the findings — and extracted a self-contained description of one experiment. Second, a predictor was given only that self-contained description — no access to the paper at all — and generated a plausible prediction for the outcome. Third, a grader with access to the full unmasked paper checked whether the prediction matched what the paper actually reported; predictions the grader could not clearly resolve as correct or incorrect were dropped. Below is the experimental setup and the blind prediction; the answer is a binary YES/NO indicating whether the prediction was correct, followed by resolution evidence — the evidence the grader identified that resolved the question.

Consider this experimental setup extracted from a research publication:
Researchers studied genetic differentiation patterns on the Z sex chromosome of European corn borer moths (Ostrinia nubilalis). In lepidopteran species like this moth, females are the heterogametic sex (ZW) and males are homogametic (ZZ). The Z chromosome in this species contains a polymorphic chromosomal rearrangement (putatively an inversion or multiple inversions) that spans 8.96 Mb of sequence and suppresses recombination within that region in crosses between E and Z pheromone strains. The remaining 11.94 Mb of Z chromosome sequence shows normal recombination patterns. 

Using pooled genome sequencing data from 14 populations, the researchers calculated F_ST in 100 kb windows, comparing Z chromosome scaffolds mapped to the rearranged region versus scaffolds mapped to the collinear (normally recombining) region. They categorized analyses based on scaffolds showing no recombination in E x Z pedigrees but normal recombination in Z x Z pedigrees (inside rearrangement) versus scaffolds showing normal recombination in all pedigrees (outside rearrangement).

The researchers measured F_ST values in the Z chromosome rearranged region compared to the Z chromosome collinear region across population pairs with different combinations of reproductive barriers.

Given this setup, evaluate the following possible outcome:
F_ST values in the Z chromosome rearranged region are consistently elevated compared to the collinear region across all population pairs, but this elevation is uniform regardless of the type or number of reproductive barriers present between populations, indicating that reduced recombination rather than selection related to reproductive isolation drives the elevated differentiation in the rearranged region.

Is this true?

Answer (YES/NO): NO